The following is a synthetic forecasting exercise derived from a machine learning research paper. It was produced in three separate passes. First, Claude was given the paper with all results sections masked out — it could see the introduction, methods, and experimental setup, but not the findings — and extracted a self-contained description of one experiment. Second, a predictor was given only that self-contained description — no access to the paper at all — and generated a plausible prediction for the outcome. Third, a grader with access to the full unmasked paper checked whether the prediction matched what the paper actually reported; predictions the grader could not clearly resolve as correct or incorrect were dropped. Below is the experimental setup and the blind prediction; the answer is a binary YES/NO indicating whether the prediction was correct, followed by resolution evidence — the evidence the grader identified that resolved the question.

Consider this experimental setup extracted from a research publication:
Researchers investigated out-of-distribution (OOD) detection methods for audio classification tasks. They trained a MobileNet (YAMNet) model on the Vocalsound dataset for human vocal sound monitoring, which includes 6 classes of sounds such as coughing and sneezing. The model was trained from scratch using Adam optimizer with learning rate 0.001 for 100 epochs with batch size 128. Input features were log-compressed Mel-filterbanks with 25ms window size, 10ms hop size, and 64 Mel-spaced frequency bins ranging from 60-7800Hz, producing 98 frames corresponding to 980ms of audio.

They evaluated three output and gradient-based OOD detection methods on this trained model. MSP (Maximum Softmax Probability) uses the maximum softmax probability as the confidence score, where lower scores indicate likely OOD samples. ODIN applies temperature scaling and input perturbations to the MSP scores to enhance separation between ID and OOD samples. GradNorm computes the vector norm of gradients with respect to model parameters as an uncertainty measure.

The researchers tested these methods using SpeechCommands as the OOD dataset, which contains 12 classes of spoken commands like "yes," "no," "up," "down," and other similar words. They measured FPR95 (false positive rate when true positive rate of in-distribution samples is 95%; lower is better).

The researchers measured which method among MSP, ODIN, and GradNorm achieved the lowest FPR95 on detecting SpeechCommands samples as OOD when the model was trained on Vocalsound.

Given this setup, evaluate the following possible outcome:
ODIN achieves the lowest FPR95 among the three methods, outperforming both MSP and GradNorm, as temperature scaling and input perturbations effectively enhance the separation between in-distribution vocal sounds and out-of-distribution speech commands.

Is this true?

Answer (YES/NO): NO